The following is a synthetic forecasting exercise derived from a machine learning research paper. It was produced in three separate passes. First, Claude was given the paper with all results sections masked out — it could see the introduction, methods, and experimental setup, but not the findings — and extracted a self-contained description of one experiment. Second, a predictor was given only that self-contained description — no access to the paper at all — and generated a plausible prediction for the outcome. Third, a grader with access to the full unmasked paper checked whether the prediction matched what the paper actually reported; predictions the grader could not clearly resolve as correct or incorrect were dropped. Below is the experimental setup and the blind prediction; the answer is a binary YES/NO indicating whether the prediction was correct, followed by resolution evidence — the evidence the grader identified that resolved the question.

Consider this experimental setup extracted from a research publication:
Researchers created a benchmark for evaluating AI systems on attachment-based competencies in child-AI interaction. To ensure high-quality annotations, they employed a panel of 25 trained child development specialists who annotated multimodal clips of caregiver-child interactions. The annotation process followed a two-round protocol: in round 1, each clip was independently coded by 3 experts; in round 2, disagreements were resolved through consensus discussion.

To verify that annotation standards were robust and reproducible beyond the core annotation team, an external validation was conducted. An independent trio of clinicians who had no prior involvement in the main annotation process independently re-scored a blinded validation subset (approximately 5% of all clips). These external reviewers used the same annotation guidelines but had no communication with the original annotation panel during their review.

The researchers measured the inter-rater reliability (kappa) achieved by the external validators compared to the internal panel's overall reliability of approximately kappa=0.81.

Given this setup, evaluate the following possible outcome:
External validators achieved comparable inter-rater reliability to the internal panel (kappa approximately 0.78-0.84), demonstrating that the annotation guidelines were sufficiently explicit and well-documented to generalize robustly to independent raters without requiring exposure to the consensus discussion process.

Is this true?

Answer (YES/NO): YES